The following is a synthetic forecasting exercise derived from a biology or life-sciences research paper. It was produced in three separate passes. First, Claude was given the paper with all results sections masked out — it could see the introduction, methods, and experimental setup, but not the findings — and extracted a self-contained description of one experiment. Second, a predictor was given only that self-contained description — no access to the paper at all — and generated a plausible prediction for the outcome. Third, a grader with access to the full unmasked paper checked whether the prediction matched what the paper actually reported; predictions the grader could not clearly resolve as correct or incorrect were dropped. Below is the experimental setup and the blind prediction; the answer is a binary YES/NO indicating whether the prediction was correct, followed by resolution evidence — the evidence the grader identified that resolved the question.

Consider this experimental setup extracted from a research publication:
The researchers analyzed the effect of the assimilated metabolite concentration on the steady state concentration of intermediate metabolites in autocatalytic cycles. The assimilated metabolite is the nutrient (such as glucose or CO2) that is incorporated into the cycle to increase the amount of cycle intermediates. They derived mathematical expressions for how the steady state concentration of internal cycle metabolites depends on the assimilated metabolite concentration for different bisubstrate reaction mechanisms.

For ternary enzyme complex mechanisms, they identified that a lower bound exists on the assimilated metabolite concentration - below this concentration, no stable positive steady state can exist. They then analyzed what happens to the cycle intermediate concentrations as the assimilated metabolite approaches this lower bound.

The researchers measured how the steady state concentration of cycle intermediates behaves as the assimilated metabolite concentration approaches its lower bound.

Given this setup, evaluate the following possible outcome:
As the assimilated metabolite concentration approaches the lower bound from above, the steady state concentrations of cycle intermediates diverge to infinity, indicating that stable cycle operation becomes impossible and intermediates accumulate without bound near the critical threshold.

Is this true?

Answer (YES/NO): NO